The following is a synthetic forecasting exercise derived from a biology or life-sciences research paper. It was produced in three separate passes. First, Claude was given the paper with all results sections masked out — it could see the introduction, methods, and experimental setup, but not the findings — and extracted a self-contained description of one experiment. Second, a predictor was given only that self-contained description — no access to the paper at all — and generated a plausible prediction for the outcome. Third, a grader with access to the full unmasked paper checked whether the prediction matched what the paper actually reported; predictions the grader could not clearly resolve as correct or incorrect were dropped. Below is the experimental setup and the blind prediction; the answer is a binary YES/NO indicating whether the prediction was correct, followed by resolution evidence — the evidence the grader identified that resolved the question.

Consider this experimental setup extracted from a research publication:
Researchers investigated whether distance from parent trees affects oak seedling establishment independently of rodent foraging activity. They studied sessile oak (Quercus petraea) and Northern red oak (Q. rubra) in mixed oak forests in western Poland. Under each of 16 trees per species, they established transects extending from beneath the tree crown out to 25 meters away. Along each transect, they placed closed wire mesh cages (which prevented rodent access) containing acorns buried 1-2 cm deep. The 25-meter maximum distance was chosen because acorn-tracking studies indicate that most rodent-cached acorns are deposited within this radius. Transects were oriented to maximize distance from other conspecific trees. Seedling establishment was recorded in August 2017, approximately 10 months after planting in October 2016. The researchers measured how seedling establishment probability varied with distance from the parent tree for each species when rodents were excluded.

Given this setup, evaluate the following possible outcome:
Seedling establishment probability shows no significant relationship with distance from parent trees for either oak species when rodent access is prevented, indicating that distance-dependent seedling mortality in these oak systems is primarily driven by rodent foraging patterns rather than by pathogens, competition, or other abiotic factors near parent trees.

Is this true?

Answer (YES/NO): YES